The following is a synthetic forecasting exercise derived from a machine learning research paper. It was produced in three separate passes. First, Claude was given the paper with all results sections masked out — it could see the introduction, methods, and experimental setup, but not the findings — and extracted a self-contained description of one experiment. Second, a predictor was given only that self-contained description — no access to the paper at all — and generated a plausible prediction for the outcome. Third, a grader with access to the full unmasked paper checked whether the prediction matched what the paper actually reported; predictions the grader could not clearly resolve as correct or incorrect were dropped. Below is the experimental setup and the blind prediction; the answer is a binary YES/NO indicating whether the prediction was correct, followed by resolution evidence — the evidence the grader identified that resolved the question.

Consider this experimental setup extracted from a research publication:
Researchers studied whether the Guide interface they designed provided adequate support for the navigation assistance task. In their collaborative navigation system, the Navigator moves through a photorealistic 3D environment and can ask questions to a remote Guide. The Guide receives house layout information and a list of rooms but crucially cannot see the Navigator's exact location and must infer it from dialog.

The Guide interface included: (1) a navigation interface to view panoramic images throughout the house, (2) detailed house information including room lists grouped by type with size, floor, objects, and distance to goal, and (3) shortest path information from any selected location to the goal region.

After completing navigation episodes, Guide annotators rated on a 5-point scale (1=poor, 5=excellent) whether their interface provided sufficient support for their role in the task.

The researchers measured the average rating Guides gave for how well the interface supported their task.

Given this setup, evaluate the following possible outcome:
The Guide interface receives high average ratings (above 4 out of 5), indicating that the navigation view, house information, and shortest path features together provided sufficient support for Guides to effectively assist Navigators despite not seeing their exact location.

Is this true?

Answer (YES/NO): YES